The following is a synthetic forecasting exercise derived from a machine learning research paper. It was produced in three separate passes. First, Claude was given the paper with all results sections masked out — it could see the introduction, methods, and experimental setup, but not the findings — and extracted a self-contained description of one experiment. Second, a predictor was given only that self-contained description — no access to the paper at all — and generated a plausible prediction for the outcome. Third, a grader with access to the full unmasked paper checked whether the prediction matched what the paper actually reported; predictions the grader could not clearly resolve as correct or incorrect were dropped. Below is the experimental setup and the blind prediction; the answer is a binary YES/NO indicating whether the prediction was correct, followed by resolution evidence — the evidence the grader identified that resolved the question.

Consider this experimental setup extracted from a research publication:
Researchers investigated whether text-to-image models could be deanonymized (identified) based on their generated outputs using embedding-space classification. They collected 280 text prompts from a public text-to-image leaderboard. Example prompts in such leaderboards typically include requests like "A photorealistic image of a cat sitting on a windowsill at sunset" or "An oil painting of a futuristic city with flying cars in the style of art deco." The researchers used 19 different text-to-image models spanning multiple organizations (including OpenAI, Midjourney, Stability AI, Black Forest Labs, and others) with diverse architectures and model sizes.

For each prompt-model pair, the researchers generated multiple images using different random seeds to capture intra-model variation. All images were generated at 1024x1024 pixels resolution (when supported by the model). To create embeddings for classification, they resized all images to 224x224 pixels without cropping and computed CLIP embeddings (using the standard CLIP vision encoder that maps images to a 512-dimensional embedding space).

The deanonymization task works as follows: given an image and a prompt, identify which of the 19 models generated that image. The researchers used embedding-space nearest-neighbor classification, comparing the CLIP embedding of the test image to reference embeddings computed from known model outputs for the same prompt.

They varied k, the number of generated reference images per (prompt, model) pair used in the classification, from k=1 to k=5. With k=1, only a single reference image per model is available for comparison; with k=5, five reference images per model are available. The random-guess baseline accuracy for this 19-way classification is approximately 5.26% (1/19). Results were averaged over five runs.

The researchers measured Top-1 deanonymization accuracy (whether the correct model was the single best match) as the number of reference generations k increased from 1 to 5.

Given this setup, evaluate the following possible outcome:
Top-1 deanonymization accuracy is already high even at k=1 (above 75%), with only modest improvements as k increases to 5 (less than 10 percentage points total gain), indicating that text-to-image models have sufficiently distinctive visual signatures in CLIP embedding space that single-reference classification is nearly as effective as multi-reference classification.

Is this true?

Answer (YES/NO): NO